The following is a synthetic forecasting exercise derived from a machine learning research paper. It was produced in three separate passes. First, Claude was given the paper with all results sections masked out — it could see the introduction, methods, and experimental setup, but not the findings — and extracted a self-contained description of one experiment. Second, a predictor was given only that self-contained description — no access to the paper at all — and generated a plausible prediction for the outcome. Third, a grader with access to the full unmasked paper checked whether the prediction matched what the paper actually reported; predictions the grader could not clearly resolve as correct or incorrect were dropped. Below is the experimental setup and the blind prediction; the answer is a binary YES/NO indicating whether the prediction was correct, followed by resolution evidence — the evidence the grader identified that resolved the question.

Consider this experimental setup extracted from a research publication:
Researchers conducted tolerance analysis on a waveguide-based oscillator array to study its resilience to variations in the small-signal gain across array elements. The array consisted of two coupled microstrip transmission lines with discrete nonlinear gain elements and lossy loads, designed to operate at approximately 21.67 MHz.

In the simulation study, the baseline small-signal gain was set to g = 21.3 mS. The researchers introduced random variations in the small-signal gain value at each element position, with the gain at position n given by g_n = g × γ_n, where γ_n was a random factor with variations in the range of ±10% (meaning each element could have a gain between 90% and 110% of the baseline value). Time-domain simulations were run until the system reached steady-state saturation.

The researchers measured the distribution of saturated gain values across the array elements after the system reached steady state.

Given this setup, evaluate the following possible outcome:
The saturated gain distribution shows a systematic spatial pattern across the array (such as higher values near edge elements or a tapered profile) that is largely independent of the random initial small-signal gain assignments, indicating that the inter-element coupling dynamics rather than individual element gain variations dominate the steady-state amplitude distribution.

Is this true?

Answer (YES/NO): NO